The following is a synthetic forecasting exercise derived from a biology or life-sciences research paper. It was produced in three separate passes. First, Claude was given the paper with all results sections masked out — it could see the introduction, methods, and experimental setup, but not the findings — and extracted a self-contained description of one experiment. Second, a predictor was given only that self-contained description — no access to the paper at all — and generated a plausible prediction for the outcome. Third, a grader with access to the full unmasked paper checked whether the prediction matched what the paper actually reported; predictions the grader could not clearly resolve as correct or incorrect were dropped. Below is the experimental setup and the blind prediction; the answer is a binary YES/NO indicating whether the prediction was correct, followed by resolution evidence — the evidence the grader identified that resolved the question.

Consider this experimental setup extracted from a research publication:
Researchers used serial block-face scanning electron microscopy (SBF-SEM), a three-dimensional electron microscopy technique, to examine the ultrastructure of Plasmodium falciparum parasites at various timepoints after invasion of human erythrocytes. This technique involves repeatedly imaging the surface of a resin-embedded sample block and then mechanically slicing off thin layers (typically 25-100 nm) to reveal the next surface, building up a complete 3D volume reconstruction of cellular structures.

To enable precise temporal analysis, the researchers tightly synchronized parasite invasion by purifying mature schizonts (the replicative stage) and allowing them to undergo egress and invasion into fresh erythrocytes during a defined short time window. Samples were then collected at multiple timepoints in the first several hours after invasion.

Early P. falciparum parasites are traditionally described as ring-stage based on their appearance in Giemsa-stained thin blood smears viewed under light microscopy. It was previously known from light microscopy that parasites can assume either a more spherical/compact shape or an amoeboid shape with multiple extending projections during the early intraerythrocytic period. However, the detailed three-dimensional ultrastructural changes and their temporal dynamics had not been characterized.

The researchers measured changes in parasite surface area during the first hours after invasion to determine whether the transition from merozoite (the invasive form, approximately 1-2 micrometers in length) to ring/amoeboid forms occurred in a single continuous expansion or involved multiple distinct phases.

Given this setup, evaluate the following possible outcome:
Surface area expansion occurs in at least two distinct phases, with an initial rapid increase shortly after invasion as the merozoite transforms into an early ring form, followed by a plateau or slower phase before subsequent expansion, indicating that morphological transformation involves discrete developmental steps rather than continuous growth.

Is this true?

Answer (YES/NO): YES